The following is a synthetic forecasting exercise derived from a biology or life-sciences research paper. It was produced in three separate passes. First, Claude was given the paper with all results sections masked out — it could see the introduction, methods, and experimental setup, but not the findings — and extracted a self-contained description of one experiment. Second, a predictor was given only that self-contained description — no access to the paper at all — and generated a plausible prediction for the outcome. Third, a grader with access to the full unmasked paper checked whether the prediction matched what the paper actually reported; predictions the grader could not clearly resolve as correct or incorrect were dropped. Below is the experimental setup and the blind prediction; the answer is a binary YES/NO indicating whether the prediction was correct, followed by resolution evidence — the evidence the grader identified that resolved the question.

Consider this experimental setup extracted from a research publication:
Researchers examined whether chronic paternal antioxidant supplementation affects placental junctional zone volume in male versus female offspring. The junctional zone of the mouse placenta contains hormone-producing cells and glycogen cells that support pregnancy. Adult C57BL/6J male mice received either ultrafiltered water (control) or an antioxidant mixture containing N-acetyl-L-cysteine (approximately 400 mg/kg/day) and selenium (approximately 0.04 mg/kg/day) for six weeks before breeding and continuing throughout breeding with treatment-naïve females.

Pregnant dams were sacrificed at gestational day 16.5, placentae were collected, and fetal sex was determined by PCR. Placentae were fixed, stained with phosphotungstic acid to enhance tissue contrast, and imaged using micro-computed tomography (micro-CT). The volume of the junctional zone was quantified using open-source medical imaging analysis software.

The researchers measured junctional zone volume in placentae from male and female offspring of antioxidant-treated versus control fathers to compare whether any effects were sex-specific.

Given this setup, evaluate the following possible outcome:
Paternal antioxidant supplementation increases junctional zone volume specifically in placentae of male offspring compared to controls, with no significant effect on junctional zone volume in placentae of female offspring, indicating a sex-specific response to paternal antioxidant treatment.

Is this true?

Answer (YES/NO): NO